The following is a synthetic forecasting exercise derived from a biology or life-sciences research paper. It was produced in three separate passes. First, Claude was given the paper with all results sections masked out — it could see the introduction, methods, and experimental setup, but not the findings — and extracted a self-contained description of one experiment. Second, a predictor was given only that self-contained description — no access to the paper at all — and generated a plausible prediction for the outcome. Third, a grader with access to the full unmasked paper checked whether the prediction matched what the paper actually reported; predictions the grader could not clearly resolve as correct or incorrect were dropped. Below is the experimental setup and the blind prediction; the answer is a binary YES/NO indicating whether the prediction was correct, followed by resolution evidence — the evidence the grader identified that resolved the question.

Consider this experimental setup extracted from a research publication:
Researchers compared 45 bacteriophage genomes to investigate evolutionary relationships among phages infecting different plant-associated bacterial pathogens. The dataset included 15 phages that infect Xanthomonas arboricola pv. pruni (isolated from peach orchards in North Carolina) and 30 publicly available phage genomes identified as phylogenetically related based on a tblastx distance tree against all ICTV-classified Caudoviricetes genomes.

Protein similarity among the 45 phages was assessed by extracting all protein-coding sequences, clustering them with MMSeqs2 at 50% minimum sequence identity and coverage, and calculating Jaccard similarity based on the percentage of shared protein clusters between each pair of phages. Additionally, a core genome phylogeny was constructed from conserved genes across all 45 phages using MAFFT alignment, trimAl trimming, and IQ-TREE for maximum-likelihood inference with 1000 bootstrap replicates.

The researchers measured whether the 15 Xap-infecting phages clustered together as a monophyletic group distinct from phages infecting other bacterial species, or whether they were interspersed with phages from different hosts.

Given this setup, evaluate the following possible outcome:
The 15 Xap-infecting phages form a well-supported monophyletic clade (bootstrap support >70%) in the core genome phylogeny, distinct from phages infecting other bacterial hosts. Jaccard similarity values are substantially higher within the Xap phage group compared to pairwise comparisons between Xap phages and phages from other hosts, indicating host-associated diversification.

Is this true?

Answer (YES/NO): YES